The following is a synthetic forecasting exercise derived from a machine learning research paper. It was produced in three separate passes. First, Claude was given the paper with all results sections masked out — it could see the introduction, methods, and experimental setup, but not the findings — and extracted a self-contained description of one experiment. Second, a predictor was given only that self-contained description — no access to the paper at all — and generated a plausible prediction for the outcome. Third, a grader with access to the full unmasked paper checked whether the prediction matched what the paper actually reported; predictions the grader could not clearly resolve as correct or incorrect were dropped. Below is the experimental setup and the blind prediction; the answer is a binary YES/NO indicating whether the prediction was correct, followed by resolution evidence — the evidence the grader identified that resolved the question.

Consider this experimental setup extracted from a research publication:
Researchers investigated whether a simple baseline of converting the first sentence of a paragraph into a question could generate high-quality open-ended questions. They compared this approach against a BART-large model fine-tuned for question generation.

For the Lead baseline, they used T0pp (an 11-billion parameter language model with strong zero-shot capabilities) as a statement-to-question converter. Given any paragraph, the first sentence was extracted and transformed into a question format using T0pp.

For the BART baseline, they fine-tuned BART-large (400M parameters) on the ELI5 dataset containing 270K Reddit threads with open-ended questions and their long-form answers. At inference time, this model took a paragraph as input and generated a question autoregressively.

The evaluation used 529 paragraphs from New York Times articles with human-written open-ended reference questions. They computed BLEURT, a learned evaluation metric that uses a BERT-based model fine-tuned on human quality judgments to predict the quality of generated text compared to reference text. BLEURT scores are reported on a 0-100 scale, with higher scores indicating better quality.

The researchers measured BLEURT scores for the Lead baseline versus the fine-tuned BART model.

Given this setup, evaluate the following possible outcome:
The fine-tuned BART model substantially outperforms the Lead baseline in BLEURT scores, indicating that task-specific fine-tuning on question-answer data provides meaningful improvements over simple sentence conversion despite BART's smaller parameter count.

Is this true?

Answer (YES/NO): NO